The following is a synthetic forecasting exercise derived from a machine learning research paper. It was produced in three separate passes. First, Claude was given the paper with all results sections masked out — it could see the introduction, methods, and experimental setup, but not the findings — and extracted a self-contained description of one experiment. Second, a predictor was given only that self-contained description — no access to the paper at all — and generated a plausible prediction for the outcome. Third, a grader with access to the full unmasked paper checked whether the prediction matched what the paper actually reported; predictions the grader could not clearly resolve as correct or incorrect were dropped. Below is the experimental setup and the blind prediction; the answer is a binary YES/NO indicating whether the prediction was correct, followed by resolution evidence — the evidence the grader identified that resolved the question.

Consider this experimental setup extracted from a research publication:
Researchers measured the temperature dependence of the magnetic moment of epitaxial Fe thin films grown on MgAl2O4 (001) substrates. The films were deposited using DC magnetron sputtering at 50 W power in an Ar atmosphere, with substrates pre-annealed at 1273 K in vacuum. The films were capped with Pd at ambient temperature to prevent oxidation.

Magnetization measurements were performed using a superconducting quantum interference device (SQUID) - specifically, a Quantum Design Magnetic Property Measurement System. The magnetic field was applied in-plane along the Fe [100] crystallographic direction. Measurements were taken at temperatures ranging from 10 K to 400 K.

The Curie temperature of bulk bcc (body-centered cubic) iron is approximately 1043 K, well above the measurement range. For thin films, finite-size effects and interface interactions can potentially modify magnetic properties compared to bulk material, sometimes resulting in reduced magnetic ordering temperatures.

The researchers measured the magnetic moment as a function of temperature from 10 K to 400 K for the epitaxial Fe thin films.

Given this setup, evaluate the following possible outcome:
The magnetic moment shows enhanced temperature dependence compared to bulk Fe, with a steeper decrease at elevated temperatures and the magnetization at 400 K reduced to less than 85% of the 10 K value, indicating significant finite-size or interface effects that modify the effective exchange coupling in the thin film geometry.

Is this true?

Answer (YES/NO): NO